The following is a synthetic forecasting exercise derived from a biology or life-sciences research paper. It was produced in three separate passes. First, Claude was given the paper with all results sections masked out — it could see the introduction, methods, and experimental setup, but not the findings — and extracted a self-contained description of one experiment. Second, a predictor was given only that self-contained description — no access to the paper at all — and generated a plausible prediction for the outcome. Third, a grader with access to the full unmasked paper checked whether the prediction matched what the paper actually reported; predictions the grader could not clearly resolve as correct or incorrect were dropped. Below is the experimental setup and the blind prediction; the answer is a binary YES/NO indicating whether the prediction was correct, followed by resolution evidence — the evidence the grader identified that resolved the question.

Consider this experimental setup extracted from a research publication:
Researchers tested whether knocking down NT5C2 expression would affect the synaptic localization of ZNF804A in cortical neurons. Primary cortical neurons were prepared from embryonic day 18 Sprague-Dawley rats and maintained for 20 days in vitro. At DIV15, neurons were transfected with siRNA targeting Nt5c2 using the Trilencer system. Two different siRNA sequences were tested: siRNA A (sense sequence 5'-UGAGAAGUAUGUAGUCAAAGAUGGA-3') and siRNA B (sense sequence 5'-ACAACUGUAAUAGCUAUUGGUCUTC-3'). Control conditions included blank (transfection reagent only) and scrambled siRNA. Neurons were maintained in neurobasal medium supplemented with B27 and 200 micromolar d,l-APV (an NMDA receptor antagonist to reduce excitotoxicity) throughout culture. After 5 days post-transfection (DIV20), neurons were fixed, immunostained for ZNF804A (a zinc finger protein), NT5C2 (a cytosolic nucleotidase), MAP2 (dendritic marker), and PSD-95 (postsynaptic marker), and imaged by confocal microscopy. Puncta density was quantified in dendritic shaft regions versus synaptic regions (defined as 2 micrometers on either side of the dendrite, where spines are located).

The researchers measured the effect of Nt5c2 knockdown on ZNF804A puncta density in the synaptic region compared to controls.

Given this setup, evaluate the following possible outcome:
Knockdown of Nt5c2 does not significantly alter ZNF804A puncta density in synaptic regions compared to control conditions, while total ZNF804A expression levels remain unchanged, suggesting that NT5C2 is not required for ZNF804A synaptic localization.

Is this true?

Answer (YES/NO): NO